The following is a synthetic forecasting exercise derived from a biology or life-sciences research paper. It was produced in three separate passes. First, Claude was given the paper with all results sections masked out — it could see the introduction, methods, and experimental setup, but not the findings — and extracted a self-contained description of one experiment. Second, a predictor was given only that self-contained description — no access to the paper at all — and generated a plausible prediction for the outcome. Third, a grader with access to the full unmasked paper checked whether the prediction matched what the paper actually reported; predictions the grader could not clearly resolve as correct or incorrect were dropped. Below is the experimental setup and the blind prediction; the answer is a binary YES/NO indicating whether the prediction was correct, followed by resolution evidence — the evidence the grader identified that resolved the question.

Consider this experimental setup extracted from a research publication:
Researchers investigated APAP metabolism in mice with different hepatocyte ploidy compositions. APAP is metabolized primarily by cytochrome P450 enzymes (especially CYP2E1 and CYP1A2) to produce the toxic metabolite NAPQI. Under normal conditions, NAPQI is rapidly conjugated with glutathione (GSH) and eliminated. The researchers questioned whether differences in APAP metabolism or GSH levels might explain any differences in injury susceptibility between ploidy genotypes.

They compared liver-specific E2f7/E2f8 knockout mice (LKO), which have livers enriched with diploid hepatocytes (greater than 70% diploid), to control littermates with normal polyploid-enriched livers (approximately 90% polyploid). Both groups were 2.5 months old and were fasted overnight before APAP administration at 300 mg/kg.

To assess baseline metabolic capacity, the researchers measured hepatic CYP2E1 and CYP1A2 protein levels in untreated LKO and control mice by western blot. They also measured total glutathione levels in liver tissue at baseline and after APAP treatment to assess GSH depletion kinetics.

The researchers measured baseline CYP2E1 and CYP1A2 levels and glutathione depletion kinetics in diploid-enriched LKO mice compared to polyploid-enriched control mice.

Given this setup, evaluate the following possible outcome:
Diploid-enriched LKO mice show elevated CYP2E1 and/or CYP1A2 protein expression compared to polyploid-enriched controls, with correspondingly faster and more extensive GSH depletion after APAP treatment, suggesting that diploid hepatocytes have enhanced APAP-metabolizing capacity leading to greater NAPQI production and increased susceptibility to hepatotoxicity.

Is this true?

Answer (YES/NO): NO